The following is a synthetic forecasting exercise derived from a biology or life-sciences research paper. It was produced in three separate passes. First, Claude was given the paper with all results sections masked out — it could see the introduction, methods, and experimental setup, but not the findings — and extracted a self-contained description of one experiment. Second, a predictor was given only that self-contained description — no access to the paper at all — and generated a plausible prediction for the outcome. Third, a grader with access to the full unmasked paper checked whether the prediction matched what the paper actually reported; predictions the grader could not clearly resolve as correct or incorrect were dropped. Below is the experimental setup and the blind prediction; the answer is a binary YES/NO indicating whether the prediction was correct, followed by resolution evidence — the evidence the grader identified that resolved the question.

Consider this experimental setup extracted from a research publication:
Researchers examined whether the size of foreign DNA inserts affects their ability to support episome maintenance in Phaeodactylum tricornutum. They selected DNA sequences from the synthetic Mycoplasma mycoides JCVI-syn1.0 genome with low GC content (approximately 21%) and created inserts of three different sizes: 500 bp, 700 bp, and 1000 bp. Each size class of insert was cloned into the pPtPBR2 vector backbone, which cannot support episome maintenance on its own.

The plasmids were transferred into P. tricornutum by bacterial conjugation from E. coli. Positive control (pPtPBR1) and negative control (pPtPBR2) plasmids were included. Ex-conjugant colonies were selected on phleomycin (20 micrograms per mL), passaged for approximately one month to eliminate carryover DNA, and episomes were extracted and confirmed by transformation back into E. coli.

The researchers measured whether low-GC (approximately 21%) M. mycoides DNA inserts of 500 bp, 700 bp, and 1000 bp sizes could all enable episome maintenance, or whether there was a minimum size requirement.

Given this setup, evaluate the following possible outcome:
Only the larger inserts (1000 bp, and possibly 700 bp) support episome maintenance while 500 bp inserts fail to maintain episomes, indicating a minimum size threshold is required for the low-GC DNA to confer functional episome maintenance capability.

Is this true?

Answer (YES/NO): NO